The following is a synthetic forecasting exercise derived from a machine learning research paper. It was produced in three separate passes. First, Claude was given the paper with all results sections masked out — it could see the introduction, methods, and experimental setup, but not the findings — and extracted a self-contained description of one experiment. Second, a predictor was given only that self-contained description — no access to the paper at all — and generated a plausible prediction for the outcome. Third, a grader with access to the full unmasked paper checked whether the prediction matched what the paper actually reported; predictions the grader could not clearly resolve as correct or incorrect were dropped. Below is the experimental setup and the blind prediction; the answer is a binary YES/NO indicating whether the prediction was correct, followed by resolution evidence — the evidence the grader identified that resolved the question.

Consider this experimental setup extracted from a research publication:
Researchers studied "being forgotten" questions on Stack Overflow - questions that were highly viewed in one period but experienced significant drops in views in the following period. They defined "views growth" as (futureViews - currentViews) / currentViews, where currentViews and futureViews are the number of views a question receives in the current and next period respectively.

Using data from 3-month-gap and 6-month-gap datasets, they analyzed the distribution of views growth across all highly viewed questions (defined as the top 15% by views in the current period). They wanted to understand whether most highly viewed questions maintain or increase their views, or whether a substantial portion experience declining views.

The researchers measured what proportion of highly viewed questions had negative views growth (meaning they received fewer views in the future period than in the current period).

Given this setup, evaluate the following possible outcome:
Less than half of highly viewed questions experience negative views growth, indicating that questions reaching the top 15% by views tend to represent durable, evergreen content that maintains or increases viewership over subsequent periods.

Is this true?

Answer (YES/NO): NO